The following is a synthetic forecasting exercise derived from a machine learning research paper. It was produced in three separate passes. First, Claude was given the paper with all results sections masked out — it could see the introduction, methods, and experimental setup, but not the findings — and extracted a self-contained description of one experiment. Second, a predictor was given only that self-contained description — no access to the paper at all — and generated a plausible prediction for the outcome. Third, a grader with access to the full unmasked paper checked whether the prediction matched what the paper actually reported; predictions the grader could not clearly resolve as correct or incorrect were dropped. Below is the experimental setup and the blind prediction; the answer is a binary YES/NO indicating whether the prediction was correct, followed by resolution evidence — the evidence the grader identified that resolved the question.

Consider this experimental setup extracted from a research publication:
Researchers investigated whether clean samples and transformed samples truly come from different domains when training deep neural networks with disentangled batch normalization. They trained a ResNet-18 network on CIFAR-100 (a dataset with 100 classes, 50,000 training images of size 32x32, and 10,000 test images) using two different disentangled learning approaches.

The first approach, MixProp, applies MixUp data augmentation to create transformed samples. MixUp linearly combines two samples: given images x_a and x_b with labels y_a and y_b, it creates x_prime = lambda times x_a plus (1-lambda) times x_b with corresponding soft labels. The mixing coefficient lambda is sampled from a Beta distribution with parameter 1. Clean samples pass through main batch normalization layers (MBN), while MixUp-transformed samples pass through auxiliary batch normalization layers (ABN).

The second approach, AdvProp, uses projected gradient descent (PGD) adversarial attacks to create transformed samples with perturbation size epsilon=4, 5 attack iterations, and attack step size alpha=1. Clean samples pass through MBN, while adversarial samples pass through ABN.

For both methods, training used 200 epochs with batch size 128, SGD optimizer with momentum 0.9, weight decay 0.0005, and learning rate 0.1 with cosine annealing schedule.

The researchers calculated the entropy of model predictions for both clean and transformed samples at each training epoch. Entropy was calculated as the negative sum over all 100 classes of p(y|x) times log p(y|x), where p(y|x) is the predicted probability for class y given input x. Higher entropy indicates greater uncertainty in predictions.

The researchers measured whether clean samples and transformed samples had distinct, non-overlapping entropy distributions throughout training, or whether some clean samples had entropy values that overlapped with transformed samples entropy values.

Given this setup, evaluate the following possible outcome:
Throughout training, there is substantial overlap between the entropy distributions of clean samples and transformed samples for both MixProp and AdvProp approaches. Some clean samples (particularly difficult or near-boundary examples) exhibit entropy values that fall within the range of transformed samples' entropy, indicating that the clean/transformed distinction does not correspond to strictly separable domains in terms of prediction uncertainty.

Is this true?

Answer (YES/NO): YES